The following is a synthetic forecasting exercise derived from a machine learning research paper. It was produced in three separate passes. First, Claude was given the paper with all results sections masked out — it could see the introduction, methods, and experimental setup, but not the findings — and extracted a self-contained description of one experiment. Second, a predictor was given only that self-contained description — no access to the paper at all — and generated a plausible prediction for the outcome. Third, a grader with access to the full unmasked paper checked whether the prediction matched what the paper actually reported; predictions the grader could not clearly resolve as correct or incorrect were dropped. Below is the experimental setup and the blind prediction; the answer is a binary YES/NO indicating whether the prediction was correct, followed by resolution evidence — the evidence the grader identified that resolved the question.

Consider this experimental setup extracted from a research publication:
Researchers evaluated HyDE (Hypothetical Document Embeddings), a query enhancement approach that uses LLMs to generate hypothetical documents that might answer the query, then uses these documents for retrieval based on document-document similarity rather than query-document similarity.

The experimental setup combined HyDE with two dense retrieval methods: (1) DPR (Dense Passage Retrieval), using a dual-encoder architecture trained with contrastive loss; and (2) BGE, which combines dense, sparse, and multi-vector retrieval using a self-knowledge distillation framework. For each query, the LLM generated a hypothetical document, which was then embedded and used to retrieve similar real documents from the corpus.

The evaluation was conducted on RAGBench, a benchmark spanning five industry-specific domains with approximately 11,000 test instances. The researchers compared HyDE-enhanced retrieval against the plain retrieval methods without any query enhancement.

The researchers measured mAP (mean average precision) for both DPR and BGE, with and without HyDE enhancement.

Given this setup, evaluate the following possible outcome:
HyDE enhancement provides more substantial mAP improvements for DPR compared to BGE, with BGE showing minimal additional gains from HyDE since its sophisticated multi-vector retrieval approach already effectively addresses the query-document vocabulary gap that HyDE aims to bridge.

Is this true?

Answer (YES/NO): YES